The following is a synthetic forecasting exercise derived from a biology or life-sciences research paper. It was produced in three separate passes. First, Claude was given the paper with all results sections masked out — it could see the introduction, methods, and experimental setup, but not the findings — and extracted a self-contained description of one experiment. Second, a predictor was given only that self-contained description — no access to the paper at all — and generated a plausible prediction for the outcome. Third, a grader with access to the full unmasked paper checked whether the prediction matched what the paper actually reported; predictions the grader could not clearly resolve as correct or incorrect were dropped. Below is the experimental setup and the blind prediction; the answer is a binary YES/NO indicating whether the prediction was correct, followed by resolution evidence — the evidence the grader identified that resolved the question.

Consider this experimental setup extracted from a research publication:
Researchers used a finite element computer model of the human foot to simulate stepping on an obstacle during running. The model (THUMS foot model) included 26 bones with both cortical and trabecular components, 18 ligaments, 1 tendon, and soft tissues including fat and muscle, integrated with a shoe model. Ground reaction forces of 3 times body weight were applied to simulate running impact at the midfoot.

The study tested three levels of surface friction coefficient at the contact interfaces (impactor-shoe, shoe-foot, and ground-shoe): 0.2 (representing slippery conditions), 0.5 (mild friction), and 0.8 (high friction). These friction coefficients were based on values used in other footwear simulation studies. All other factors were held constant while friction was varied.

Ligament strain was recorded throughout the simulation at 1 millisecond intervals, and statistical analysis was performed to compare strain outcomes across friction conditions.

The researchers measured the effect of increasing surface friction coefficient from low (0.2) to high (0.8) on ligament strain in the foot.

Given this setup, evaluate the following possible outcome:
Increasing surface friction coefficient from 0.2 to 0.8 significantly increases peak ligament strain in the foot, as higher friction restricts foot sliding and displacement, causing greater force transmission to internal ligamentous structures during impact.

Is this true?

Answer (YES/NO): NO